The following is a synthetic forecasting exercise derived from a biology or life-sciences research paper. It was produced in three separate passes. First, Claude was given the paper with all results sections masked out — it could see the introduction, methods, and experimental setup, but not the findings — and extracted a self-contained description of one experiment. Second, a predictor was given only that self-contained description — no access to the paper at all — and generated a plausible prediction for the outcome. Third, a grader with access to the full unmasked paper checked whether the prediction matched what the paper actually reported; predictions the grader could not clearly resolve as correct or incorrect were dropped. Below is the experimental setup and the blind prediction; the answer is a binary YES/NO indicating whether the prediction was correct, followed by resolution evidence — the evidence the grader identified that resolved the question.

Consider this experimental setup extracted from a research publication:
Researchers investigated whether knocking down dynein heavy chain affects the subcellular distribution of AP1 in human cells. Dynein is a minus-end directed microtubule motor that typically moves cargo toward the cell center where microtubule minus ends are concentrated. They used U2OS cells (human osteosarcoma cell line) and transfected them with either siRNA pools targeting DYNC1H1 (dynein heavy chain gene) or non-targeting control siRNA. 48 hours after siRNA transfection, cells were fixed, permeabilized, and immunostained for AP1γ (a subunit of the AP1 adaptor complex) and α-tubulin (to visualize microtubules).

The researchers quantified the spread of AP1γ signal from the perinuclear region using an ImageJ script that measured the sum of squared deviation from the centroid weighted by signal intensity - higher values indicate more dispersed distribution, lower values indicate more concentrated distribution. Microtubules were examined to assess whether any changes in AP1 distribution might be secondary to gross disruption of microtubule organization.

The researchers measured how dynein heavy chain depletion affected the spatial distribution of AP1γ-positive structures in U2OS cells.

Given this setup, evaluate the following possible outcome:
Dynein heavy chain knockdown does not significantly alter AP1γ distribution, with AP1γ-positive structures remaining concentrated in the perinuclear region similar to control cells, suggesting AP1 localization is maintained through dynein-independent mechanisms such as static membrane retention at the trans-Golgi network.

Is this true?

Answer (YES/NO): NO